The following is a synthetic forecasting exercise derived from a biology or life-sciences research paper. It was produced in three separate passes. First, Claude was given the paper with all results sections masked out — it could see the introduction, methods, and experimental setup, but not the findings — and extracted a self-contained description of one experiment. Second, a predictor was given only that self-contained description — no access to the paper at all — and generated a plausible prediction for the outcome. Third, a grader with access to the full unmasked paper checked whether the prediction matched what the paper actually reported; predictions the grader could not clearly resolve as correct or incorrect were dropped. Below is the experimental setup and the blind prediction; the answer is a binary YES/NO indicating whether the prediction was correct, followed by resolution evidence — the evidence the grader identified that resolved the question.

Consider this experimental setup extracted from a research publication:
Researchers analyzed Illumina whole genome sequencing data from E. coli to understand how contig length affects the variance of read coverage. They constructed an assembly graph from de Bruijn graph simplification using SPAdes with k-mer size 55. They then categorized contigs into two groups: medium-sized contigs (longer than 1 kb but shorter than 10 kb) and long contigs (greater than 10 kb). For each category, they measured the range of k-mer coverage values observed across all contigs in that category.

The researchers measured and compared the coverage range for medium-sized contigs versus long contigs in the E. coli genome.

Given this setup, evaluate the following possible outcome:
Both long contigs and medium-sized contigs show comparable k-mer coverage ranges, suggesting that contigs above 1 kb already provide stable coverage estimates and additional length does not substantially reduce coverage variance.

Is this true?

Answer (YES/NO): NO